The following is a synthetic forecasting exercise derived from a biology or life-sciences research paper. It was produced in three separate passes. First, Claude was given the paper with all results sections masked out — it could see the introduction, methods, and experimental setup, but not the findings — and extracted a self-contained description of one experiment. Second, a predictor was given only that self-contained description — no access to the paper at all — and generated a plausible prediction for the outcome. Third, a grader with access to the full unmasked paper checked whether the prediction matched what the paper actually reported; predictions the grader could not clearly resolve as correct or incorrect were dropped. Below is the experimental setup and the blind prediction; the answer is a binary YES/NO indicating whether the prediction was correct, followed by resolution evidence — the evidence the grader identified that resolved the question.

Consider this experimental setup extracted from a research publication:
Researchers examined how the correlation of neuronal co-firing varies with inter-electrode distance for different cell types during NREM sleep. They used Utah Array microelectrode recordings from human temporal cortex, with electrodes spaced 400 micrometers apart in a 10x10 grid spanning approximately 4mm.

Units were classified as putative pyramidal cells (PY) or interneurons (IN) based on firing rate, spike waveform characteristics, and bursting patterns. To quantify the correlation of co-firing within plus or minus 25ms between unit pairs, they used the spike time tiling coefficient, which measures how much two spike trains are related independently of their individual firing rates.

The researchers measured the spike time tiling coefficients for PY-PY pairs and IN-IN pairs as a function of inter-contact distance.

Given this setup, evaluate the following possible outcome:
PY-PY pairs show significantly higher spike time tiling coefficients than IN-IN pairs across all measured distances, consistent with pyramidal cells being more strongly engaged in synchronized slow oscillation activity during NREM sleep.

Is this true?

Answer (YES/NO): NO